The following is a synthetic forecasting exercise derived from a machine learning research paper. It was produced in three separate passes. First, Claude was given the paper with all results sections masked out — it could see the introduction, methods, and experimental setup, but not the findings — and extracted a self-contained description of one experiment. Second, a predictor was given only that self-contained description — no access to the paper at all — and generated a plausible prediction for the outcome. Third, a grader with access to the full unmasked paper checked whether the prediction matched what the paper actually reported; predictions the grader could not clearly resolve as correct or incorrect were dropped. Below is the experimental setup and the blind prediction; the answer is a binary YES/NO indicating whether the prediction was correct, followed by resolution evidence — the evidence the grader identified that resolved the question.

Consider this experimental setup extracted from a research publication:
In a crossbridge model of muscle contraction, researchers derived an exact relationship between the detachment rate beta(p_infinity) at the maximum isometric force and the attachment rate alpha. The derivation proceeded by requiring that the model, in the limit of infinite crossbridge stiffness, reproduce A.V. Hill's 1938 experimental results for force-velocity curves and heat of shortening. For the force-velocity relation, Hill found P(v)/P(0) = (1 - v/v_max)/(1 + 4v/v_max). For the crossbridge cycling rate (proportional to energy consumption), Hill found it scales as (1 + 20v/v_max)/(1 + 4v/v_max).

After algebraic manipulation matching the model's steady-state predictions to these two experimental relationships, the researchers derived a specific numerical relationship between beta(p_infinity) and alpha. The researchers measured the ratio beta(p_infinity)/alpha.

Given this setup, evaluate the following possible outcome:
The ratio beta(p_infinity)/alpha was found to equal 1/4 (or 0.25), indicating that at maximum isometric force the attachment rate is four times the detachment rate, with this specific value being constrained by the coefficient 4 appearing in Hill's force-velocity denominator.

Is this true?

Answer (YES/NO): YES